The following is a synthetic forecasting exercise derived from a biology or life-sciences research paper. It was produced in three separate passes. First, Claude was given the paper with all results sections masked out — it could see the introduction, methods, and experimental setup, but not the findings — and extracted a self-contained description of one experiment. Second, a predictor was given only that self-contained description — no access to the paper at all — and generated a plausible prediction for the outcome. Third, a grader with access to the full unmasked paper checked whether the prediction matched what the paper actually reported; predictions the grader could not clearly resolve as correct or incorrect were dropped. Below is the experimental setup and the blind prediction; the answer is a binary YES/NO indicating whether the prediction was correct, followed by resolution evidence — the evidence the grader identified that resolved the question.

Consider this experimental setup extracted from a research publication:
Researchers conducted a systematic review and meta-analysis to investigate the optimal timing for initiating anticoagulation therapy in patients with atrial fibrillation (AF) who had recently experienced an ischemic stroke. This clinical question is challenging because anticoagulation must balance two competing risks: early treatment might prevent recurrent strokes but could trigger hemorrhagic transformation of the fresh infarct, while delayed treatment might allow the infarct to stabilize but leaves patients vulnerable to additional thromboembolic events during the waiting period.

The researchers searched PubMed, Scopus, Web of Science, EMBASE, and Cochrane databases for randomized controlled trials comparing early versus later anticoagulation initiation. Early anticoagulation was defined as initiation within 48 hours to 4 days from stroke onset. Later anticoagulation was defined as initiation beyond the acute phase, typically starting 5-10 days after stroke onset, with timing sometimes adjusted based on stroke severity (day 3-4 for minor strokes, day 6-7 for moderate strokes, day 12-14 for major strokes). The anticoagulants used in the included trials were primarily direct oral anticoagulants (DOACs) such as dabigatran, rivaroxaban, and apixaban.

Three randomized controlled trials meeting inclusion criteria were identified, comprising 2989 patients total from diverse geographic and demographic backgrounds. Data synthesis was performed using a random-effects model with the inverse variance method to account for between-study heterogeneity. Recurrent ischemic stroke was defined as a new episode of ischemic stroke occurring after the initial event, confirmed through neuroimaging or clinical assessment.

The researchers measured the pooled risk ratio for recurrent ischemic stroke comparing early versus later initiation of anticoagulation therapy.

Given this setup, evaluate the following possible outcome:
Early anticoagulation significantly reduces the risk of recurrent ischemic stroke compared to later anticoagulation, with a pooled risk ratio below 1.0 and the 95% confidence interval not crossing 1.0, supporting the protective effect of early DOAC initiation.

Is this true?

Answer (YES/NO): NO